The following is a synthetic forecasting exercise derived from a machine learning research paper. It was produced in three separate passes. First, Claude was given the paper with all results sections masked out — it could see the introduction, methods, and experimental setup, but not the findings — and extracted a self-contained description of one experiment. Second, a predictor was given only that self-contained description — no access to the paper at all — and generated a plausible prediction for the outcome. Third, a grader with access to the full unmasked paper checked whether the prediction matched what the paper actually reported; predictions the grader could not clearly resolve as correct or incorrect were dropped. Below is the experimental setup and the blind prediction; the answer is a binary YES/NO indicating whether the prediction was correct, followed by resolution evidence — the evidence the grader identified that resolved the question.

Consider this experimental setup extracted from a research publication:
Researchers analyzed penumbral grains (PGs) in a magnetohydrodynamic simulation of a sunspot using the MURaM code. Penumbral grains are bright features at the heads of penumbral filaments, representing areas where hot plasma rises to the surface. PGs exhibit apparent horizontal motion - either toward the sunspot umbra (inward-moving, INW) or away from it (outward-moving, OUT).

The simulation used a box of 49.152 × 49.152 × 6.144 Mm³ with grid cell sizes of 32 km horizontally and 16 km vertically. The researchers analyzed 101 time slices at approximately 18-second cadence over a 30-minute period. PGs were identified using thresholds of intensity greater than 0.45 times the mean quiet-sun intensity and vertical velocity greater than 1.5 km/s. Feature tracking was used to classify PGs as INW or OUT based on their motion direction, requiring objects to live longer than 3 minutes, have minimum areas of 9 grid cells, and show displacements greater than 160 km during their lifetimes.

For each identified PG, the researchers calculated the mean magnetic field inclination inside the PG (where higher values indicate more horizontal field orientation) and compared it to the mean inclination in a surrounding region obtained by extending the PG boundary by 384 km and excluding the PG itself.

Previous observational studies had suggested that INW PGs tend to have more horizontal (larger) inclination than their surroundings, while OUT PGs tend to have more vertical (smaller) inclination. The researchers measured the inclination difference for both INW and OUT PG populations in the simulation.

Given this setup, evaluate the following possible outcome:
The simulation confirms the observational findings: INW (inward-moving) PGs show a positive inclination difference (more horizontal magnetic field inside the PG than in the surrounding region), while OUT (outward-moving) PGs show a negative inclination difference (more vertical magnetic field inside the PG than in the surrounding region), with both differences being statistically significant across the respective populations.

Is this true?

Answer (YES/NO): NO